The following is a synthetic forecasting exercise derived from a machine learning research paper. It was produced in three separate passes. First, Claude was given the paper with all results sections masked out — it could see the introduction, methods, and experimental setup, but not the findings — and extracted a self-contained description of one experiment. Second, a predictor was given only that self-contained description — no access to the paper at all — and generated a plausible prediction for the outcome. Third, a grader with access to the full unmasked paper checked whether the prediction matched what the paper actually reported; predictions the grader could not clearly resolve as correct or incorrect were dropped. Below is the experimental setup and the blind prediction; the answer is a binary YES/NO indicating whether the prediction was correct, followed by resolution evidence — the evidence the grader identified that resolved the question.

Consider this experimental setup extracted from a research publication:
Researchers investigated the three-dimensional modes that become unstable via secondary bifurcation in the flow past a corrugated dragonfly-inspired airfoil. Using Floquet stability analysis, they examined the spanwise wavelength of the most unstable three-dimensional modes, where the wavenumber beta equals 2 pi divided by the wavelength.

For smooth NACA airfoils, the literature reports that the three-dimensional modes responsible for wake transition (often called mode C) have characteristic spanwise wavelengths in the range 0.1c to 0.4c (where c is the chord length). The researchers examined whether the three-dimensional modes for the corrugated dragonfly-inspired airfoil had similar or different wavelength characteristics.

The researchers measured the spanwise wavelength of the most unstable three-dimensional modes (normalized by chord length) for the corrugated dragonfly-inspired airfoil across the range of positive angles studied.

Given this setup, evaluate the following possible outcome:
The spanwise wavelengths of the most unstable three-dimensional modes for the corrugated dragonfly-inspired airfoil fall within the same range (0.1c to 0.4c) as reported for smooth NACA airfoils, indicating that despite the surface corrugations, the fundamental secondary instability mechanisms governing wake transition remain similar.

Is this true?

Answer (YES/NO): NO